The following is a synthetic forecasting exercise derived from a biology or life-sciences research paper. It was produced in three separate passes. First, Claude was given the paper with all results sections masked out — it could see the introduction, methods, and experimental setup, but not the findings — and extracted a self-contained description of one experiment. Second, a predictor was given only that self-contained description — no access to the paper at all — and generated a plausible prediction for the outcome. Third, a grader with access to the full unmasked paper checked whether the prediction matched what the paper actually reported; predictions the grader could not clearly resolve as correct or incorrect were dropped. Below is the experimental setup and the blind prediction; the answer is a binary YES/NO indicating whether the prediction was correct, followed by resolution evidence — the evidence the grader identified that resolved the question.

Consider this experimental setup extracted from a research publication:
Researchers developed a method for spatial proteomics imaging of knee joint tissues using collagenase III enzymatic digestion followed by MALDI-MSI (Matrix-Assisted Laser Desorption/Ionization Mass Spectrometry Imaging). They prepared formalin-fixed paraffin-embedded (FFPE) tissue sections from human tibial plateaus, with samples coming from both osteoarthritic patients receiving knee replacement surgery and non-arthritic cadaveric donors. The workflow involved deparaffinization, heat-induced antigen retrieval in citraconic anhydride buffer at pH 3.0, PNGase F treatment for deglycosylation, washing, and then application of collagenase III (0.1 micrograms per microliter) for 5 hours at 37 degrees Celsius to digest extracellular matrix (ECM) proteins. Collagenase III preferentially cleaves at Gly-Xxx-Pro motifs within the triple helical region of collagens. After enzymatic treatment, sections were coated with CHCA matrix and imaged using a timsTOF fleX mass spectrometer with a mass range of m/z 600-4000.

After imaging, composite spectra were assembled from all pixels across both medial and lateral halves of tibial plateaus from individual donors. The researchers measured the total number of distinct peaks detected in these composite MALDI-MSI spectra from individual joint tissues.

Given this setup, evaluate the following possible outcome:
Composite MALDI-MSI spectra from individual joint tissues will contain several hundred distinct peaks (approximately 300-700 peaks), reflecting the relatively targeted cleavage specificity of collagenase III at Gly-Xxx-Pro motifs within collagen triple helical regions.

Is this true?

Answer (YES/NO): NO